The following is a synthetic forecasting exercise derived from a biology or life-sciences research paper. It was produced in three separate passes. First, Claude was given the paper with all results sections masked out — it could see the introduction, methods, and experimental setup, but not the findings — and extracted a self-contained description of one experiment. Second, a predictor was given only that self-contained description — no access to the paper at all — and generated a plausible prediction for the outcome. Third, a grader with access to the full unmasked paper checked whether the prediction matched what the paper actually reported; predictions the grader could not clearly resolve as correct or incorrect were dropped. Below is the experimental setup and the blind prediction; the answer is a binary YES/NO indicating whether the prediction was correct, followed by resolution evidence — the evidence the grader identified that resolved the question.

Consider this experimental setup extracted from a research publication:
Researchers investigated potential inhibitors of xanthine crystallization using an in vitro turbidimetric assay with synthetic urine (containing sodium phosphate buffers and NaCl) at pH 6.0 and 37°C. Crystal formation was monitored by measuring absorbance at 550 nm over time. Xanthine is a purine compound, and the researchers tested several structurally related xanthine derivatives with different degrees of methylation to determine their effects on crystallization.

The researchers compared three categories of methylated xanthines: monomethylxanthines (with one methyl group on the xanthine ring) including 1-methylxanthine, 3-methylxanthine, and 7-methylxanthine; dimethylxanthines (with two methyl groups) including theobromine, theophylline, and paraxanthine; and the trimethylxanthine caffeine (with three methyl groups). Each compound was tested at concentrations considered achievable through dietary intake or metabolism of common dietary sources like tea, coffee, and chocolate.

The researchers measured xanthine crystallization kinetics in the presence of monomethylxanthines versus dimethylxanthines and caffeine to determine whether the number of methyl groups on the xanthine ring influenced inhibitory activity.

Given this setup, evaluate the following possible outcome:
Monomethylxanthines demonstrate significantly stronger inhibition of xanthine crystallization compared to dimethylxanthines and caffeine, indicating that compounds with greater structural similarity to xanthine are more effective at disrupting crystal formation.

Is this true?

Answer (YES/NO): YES